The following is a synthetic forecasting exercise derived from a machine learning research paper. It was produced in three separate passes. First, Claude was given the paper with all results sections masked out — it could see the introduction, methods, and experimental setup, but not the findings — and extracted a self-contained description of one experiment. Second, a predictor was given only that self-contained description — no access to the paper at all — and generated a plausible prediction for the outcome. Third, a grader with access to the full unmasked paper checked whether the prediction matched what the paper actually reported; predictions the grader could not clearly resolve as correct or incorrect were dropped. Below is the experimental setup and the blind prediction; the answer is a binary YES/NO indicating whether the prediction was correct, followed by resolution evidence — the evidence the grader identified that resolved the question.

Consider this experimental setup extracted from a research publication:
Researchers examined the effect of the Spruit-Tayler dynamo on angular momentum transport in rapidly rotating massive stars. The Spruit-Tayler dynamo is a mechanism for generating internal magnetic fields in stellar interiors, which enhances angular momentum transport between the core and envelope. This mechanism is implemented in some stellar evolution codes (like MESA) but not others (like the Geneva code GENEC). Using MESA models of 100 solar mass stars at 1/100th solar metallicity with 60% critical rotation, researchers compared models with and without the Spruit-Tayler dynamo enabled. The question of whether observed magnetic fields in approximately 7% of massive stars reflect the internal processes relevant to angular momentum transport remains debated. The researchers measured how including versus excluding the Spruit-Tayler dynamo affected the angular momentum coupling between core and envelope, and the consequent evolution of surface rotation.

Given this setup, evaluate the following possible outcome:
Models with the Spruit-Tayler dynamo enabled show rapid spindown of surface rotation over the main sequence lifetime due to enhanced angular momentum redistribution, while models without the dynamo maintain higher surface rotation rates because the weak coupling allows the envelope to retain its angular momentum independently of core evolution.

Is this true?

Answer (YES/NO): NO